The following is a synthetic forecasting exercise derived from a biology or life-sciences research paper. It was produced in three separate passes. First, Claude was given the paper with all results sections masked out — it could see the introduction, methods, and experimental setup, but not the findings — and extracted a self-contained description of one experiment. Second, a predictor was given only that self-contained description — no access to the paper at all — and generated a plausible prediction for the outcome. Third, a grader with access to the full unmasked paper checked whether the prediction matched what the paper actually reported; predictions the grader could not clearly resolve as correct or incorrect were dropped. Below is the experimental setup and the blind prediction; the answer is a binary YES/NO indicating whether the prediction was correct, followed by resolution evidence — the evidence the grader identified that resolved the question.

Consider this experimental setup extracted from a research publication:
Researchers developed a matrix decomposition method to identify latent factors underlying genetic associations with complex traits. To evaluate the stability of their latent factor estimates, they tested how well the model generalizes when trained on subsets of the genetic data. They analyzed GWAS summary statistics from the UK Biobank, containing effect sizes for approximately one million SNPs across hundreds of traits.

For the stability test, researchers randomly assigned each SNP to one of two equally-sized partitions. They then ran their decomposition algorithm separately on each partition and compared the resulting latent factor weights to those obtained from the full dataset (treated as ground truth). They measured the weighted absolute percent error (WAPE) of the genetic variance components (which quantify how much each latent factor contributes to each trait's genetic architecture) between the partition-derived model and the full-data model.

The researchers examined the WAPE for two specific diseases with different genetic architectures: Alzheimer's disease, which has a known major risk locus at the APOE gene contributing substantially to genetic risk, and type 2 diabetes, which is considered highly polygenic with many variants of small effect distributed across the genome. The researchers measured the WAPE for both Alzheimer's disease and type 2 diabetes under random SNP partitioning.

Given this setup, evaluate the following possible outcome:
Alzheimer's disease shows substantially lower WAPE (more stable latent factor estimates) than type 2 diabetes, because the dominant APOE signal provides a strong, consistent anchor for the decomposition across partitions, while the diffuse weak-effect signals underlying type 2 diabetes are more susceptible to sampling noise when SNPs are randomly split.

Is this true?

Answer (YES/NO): NO